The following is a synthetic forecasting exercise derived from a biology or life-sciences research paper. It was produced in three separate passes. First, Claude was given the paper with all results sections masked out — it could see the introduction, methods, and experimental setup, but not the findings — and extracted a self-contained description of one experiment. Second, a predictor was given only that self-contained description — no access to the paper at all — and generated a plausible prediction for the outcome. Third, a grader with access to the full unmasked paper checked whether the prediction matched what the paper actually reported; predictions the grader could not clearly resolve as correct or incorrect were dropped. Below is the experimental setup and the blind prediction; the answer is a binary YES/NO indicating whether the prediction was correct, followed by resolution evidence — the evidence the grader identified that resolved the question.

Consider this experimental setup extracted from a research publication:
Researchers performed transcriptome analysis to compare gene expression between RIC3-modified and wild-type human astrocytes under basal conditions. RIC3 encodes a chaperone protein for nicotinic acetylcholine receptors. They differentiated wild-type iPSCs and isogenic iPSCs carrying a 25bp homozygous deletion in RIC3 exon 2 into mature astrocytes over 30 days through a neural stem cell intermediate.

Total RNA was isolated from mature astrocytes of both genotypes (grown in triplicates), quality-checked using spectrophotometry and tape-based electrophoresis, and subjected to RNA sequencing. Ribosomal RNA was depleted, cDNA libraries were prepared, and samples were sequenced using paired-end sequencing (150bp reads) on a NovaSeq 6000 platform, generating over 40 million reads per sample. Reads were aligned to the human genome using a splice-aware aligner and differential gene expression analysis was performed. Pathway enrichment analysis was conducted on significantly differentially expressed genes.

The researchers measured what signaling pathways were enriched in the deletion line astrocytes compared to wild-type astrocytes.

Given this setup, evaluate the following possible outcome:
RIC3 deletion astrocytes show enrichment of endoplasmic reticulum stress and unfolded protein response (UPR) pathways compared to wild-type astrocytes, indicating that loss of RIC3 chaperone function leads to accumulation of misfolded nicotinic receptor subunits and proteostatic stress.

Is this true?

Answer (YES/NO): NO